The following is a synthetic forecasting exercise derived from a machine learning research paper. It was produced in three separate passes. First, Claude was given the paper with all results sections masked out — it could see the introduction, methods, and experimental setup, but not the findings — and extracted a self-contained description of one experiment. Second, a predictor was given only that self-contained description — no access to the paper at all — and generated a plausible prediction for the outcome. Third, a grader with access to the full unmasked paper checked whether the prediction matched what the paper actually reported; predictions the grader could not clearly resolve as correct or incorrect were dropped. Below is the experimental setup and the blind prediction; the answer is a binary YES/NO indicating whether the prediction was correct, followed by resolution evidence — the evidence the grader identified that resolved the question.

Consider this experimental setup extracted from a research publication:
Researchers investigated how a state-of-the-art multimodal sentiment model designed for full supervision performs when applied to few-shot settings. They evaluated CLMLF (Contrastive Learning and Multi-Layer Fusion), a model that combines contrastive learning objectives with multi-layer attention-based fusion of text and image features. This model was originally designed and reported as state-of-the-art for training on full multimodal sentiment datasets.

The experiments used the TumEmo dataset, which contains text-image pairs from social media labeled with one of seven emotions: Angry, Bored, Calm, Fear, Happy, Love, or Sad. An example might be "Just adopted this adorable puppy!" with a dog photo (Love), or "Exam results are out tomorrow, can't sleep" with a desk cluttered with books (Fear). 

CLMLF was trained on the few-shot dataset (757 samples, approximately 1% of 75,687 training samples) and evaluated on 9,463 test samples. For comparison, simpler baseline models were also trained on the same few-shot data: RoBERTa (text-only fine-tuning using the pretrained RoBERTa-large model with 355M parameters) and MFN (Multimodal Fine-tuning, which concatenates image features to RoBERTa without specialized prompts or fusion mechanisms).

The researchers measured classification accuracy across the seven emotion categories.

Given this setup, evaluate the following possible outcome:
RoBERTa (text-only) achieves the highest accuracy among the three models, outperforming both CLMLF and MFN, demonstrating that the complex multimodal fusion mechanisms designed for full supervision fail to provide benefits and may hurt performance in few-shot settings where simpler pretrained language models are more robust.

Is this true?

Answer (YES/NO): NO